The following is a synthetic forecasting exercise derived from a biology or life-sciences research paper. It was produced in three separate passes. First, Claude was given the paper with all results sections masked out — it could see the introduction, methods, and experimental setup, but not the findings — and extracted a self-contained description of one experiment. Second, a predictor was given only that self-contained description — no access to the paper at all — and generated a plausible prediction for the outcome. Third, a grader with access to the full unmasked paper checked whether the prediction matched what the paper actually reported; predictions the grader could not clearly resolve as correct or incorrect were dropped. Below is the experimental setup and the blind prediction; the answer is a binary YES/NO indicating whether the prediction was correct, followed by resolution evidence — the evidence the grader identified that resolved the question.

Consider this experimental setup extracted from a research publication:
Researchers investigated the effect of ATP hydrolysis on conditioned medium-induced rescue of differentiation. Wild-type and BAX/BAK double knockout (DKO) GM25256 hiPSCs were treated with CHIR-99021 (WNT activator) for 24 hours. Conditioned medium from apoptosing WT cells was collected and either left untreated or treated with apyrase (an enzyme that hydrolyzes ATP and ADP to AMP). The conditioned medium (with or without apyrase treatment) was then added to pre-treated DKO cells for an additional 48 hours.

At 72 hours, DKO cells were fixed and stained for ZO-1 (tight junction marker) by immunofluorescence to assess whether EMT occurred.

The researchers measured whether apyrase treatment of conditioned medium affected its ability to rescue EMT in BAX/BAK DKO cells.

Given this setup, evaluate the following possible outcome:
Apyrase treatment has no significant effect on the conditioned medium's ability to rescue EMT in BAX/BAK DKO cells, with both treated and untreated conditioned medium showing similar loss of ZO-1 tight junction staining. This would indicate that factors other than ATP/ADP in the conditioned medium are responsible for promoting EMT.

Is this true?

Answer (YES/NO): NO